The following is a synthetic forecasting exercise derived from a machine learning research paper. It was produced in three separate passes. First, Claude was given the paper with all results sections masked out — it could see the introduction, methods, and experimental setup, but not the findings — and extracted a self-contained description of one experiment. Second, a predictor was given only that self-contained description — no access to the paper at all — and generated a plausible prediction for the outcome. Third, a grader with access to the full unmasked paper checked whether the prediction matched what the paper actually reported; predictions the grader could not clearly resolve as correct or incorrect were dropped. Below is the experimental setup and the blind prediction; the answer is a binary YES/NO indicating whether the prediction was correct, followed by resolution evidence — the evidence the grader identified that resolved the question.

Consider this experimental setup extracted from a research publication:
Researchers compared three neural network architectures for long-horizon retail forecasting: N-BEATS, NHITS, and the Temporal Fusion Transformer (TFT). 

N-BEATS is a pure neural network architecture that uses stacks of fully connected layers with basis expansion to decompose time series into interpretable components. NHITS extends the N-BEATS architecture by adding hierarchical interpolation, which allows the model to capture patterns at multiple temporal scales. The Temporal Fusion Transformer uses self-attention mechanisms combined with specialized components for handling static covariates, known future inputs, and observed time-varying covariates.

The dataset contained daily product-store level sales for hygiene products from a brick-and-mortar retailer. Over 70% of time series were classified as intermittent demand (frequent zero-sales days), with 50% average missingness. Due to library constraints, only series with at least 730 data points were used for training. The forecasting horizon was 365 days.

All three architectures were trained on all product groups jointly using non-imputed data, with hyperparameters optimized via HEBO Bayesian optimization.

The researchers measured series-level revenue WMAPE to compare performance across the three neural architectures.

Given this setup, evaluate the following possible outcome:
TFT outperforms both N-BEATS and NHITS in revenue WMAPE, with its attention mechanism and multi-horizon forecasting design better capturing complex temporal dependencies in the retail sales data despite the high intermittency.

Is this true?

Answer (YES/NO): YES